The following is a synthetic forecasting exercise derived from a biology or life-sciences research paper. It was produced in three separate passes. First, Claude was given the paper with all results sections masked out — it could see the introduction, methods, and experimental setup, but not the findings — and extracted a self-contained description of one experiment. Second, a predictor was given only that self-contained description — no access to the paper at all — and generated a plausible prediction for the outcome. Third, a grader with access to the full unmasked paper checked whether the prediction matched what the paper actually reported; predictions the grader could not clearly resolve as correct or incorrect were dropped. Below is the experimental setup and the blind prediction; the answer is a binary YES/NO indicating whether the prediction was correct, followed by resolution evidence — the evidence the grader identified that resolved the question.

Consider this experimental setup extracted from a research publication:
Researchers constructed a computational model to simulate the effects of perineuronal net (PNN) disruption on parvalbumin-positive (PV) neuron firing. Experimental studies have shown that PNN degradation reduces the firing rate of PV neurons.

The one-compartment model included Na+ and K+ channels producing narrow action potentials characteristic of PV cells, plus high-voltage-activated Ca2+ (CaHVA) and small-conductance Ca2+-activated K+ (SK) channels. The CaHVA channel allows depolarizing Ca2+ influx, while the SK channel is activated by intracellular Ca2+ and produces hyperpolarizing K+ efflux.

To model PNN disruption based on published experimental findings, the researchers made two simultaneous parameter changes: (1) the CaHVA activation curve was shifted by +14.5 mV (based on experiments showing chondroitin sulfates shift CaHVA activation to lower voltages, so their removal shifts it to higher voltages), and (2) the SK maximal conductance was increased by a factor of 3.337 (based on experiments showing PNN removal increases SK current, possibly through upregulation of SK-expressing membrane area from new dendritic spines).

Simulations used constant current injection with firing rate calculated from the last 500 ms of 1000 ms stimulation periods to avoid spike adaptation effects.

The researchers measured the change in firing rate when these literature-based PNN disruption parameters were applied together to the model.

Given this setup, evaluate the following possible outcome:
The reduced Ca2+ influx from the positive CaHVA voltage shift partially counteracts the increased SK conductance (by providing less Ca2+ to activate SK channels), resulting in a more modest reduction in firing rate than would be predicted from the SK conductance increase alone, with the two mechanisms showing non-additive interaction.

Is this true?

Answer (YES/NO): NO